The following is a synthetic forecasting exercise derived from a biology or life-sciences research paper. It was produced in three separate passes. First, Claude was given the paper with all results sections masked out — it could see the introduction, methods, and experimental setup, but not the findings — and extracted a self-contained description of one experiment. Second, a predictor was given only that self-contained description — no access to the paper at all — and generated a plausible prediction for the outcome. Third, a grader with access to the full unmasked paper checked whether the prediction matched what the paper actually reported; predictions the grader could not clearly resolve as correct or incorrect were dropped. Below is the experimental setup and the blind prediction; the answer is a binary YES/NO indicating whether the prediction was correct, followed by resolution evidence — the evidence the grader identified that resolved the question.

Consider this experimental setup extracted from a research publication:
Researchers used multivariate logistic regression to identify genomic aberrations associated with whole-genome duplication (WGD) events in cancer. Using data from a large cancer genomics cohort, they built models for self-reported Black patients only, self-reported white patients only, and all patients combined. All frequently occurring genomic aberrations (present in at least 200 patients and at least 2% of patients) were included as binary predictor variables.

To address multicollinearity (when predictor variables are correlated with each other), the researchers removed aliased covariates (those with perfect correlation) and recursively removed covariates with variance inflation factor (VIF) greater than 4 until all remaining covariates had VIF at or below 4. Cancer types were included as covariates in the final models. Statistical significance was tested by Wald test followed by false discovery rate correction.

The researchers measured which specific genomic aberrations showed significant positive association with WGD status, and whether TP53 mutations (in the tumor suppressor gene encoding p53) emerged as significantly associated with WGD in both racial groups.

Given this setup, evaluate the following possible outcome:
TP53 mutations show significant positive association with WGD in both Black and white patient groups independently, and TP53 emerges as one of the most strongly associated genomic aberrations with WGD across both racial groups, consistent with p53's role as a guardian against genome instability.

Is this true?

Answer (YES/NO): YES